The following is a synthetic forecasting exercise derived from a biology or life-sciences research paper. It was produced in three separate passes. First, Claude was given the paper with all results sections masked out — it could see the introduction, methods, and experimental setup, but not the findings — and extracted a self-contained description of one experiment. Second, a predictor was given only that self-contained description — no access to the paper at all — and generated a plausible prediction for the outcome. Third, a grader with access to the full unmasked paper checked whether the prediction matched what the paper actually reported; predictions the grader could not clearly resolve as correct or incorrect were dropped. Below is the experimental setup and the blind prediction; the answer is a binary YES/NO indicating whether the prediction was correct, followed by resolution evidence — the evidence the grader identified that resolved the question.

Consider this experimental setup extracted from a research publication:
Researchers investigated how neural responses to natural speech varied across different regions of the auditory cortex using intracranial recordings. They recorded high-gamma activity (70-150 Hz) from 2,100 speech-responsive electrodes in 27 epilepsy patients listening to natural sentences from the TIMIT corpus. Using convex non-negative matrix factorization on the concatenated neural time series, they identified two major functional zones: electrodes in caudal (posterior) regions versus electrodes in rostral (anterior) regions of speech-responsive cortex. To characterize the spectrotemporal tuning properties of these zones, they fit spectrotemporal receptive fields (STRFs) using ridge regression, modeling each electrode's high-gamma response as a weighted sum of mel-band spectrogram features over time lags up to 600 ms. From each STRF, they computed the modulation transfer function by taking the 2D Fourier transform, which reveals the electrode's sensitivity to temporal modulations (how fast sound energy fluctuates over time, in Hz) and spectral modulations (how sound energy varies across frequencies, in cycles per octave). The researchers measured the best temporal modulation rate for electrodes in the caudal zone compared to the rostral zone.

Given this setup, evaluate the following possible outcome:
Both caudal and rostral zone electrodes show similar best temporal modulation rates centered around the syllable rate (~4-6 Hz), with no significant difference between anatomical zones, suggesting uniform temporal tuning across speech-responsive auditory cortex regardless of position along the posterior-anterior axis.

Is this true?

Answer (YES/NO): NO